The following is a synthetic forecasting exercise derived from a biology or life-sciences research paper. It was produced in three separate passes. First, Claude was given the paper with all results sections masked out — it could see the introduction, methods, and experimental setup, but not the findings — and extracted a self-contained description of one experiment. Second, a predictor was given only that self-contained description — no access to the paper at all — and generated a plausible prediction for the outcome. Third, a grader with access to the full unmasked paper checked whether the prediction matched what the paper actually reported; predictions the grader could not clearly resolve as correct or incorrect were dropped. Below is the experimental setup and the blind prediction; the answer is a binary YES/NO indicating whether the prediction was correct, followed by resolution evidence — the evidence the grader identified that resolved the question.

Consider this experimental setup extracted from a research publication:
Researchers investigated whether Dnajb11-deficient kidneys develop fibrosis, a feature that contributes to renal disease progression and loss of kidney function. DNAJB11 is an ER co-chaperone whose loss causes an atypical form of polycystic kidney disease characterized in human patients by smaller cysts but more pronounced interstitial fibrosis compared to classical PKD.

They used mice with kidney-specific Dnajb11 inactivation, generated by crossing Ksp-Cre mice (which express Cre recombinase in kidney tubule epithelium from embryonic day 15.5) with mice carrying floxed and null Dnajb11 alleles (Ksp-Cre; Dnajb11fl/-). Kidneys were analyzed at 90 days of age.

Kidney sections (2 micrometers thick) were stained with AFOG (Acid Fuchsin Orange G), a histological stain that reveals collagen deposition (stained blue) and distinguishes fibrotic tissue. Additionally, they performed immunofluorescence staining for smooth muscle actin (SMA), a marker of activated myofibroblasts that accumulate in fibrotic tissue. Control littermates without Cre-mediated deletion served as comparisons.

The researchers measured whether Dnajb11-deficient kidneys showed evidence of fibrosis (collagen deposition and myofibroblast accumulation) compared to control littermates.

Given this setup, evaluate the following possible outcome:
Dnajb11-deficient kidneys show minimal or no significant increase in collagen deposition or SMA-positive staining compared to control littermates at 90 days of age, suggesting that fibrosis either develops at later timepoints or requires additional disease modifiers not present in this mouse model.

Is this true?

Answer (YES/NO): NO